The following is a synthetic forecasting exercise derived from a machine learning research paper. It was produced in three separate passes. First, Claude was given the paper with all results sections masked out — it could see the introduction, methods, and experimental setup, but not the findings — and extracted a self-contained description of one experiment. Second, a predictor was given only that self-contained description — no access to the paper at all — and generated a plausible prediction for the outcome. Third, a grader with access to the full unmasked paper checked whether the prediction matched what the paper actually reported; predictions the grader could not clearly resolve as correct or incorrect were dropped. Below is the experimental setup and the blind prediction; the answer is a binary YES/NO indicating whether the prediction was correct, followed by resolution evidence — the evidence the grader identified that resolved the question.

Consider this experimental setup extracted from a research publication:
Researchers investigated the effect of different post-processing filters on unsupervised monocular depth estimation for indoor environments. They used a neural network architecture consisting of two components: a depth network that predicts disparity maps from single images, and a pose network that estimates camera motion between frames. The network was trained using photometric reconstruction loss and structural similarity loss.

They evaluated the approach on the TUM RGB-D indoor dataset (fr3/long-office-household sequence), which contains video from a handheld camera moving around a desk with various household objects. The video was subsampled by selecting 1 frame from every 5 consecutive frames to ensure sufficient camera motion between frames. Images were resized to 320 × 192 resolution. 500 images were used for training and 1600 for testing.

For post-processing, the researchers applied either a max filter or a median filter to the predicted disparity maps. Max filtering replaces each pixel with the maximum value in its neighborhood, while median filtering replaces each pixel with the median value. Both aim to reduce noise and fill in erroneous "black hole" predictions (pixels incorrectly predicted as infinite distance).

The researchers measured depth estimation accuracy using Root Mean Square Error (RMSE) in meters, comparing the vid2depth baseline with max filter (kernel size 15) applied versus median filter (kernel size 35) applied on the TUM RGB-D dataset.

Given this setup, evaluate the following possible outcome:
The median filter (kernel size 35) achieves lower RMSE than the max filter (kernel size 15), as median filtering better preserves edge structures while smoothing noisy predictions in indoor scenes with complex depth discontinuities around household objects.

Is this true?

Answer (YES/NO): NO